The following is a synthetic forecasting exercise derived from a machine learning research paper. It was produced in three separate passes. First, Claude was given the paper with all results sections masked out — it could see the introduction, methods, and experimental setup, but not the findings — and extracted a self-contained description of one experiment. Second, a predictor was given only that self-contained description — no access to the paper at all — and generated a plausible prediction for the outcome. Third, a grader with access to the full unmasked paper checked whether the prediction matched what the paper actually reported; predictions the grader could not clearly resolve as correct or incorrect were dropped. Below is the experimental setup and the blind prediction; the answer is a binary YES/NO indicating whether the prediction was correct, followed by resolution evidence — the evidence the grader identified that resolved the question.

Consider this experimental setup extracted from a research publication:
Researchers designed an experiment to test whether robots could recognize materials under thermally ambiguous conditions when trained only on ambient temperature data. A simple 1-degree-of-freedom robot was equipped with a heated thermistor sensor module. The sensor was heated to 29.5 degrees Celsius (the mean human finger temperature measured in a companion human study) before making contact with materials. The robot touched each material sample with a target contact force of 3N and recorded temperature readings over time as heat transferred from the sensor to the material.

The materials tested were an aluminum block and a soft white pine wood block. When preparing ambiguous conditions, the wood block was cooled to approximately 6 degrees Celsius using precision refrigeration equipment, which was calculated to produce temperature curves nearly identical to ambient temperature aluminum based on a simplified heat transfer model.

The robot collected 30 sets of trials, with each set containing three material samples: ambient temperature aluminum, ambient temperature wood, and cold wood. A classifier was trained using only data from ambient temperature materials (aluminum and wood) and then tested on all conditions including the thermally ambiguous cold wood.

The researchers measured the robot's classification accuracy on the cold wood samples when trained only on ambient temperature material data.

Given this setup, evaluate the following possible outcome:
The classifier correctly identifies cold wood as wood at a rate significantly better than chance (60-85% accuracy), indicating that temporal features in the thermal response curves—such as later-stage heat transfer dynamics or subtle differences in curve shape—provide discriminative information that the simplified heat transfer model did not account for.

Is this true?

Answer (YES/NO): NO